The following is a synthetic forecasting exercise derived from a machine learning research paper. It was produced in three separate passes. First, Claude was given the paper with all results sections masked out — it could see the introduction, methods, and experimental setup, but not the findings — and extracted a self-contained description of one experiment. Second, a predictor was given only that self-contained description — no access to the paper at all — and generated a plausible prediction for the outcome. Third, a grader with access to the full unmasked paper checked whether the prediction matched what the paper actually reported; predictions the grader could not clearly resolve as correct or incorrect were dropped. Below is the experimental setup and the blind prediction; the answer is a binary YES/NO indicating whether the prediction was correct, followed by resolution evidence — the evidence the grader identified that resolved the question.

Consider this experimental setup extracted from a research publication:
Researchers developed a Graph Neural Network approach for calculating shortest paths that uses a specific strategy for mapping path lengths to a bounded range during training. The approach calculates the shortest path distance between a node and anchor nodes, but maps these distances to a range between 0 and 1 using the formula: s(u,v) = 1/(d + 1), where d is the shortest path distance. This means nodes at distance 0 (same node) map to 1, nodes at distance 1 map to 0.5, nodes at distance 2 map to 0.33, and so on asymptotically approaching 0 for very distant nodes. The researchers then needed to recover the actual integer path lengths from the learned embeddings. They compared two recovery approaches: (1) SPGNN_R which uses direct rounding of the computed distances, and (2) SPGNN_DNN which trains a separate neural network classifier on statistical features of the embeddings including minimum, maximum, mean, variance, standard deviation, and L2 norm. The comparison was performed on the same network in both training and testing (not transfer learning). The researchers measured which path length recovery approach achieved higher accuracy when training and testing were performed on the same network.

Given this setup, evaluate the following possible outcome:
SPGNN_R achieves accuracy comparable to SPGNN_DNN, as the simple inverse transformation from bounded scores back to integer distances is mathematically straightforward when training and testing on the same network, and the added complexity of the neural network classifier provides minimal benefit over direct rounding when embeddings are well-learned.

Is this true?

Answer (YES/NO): NO